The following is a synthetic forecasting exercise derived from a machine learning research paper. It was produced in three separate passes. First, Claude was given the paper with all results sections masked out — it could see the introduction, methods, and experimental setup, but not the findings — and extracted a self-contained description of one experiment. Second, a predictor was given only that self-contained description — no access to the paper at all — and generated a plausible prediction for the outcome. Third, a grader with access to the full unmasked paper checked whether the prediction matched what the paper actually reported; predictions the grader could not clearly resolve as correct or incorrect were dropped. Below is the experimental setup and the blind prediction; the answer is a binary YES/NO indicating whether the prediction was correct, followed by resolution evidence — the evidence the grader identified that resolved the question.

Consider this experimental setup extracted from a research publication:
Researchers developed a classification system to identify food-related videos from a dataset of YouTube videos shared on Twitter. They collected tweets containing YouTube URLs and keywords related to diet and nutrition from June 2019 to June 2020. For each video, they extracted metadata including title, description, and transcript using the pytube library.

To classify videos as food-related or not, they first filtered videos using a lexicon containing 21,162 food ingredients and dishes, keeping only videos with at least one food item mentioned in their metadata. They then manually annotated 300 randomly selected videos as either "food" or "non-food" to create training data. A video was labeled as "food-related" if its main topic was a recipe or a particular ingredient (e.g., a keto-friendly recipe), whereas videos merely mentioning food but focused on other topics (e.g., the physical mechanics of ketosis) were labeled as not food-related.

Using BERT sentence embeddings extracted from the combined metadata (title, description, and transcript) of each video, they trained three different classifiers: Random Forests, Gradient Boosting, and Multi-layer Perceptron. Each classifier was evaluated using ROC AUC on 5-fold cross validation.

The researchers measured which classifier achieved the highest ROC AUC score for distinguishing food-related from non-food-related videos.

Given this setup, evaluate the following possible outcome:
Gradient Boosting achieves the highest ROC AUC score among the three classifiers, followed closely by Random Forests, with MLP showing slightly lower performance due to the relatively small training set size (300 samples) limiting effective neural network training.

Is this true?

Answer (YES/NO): NO